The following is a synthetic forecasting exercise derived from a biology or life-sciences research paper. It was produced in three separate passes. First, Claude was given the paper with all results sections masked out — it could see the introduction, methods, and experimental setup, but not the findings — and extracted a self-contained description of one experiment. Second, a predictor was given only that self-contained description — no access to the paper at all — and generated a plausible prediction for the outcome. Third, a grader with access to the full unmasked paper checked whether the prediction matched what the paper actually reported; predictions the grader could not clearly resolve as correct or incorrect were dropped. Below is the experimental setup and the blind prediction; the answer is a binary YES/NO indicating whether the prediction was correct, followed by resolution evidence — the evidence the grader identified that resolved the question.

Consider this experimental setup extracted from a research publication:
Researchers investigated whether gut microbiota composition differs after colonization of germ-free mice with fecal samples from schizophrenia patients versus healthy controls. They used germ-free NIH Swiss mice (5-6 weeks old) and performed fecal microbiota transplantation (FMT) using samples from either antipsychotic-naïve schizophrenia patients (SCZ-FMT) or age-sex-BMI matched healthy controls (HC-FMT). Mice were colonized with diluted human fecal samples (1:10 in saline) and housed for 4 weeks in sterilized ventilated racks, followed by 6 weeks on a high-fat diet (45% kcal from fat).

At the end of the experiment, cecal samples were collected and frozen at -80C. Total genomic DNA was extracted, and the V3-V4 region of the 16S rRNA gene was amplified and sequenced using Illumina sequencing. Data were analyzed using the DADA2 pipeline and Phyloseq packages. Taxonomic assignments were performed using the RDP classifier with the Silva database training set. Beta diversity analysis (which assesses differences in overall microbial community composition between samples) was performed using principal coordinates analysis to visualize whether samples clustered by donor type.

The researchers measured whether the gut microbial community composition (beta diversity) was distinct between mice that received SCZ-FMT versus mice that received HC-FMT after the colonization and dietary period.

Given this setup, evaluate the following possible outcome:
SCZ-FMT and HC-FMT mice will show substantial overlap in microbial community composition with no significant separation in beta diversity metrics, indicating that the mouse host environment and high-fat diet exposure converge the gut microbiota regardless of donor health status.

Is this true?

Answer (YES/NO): NO